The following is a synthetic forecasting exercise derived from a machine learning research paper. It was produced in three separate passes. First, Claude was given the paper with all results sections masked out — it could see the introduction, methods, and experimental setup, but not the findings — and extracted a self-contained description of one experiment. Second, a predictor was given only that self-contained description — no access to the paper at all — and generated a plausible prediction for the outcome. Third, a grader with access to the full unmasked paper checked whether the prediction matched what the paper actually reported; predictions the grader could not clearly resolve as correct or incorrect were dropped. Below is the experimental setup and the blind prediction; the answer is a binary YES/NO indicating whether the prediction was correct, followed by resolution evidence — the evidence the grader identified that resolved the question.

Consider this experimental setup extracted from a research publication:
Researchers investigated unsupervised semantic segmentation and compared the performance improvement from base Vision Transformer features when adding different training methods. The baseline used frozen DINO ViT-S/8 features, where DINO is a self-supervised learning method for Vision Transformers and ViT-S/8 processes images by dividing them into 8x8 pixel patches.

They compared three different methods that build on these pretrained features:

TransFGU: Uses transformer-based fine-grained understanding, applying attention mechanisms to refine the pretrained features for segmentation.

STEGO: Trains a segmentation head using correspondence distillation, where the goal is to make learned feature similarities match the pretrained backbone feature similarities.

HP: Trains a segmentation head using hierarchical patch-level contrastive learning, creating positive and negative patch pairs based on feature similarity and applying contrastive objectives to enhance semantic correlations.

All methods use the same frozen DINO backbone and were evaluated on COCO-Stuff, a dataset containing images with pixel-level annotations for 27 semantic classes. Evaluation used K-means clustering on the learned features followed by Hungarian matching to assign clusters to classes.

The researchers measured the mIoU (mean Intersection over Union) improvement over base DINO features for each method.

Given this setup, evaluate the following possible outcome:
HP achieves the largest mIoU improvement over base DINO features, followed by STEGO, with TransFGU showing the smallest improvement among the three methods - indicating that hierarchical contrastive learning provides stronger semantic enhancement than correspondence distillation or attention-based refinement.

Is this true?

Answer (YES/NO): YES